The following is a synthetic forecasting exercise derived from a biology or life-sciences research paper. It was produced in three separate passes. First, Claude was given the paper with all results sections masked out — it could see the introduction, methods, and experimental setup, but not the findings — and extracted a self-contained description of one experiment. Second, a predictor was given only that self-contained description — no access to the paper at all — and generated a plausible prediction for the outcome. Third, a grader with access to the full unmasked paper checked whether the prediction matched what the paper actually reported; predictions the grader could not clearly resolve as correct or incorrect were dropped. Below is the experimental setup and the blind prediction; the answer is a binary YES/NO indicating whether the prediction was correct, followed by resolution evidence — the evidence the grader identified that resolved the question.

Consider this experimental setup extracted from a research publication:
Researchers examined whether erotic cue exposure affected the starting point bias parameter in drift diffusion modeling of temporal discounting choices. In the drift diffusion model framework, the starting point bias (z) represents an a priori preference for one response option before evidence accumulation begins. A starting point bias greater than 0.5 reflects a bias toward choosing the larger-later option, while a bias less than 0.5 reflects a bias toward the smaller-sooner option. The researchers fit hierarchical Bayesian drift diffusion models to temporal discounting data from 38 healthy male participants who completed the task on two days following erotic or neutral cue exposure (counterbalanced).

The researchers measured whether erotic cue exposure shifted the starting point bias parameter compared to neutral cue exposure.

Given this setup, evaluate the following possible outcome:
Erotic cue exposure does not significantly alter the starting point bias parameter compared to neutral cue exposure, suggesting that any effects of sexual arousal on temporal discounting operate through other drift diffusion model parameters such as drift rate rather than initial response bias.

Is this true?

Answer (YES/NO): NO